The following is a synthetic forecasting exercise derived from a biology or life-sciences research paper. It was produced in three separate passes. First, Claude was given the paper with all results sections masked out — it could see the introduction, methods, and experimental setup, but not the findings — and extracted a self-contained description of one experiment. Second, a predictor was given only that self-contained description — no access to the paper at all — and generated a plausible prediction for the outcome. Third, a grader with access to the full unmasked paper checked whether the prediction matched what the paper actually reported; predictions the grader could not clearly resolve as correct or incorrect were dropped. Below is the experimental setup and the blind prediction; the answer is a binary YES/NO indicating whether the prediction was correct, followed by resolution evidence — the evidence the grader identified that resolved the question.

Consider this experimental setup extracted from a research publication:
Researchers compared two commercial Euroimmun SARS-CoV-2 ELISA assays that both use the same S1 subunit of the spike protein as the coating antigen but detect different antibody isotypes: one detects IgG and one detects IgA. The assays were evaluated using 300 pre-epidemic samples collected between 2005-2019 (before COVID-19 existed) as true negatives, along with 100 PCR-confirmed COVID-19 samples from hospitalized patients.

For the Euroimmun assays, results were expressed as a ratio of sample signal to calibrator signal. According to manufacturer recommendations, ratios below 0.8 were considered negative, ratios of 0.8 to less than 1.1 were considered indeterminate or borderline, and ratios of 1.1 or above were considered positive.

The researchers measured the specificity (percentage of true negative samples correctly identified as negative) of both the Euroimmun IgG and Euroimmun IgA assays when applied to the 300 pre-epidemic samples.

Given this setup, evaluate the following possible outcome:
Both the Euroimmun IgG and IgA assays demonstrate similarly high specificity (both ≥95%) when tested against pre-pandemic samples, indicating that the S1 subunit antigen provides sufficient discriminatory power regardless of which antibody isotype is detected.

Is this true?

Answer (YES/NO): NO